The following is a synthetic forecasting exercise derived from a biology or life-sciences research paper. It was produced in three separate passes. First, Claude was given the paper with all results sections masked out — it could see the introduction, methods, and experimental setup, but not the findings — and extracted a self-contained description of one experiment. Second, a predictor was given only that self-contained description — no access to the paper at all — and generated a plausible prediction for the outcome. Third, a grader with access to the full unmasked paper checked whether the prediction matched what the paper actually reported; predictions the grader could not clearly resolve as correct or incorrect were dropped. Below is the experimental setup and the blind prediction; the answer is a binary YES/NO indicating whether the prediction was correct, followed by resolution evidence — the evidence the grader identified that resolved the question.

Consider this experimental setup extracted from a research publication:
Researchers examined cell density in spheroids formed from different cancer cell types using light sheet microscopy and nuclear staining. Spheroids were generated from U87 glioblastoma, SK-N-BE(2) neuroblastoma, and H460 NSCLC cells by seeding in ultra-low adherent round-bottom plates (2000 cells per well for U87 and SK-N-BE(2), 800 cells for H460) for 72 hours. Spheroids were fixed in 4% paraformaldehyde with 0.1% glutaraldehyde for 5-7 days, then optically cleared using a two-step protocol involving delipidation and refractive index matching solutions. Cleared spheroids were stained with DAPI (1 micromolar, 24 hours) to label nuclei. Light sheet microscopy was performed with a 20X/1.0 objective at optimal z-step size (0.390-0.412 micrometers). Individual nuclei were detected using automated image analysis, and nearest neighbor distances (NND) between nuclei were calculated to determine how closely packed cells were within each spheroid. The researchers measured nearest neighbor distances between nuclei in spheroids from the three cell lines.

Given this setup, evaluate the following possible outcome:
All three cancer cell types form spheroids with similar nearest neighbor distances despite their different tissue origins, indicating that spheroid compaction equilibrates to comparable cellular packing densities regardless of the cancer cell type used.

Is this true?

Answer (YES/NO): NO